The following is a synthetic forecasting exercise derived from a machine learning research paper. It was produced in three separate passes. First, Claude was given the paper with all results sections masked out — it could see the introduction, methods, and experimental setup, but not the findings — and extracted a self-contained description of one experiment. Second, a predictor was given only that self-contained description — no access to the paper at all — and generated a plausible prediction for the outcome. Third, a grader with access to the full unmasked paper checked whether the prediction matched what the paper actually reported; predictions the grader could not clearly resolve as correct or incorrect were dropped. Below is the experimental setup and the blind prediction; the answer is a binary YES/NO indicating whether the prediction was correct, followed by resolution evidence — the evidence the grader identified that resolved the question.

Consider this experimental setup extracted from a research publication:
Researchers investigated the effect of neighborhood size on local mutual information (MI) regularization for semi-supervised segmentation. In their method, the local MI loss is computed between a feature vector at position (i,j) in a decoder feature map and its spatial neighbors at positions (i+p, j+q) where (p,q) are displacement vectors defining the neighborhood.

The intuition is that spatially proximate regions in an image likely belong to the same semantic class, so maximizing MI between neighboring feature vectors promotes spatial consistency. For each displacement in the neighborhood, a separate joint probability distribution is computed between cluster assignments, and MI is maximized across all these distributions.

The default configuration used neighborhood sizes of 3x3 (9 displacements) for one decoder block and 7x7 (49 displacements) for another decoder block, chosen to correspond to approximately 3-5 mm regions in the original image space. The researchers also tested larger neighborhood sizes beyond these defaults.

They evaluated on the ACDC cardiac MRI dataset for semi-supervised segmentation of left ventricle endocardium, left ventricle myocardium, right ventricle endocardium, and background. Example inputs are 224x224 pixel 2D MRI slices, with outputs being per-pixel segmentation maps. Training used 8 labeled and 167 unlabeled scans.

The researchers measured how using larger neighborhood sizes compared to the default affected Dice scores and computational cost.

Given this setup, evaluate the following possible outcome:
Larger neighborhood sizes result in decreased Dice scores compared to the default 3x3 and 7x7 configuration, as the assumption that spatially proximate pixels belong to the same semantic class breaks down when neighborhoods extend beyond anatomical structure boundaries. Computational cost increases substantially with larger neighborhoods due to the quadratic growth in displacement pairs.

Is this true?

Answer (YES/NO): NO